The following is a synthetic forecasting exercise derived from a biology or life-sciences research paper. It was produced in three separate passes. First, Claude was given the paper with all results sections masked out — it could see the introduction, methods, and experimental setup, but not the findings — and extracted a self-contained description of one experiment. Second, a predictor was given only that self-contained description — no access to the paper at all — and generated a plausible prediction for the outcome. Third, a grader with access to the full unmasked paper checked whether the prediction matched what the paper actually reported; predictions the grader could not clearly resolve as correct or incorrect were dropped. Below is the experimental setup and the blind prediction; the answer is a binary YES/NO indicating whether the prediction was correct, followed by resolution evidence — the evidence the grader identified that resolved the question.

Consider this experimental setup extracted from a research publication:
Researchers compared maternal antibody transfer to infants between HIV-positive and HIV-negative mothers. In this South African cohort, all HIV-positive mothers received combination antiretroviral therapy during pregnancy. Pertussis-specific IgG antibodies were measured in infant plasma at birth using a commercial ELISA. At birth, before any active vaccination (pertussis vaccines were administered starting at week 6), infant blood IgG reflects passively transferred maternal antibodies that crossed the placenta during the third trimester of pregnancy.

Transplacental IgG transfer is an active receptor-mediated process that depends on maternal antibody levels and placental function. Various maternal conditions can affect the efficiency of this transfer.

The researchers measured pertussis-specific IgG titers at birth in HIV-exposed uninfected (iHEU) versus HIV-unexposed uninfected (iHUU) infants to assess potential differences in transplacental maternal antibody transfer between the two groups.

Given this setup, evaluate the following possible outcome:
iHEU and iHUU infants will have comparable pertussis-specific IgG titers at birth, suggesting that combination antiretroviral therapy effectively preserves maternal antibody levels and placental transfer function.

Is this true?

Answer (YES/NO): NO